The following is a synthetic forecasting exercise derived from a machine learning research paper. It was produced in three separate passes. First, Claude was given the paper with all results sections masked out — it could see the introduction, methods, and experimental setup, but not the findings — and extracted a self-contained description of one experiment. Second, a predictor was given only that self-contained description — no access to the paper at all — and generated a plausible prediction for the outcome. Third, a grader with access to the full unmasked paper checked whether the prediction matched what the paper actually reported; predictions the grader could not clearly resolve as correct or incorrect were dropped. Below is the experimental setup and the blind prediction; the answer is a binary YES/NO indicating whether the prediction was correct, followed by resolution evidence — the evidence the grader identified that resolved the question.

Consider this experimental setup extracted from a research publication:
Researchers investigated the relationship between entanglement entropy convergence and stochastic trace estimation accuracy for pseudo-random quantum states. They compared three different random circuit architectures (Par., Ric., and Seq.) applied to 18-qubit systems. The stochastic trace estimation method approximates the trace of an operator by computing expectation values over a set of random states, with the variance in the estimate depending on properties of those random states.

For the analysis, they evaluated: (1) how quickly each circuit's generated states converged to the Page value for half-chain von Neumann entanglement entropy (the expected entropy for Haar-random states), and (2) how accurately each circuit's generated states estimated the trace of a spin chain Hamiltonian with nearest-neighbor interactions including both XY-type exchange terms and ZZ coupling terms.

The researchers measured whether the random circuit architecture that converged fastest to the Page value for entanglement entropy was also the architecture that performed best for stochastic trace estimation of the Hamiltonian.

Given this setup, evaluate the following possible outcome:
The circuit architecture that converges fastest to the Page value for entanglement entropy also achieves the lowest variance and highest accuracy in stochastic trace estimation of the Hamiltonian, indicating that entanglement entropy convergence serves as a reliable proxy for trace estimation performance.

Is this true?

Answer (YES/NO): NO